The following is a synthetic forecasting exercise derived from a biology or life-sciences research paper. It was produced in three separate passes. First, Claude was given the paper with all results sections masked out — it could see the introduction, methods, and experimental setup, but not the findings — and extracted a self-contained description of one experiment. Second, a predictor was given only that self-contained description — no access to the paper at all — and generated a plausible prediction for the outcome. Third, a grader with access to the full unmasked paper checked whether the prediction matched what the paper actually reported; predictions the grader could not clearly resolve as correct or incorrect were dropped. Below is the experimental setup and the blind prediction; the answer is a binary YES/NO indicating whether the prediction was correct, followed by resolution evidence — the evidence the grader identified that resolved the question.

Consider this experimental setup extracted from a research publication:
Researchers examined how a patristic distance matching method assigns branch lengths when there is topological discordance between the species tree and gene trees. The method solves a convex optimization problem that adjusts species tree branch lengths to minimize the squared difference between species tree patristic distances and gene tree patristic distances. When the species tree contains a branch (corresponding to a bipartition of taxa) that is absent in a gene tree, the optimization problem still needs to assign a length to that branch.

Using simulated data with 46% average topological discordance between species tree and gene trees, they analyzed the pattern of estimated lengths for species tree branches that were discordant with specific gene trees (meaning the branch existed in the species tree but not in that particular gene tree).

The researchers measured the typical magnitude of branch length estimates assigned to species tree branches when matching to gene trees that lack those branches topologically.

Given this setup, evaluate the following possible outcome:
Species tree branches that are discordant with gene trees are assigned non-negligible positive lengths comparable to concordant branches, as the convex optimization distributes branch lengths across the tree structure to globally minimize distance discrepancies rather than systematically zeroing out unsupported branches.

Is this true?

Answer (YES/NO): NO